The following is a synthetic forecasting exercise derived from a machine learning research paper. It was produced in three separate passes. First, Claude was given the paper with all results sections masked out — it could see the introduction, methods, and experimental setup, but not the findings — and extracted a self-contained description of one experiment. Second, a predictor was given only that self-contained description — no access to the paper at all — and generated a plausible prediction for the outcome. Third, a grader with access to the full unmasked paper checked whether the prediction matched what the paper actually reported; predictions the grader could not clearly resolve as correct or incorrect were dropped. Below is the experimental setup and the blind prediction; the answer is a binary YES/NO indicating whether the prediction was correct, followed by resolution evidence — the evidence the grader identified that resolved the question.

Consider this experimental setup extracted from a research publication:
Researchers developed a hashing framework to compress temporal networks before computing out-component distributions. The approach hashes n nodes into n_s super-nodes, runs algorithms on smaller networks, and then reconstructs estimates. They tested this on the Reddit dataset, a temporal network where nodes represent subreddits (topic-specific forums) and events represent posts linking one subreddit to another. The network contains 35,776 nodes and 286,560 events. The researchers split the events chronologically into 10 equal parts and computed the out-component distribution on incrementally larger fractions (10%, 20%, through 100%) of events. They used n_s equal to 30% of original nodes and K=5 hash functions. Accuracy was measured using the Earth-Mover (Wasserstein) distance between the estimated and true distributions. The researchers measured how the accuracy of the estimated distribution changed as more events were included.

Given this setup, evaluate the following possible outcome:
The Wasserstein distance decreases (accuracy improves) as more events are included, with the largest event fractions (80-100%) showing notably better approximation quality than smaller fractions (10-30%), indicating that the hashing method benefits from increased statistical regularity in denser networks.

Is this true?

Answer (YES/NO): YES